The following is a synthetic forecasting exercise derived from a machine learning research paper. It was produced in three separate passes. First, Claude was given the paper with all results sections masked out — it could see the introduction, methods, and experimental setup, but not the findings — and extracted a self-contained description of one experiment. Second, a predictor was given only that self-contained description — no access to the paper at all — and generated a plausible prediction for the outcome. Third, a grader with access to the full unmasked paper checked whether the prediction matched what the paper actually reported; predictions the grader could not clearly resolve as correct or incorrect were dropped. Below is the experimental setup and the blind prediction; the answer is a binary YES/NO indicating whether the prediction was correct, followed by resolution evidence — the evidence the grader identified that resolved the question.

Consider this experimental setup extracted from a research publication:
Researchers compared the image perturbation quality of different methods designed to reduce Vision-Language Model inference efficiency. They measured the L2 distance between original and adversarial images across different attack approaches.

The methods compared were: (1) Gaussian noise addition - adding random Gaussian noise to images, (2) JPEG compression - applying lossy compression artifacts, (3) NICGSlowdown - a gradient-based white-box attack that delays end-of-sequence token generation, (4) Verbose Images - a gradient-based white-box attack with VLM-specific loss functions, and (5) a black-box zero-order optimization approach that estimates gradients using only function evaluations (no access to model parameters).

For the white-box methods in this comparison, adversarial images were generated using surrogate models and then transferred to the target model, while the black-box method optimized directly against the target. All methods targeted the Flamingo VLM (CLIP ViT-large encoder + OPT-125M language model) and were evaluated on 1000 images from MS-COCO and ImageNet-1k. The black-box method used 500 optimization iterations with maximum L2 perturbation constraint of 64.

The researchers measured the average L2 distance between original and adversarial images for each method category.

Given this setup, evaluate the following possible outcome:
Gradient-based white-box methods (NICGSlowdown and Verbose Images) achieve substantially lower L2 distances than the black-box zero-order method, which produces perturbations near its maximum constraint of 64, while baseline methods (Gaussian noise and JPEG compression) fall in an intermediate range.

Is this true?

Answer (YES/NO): NO